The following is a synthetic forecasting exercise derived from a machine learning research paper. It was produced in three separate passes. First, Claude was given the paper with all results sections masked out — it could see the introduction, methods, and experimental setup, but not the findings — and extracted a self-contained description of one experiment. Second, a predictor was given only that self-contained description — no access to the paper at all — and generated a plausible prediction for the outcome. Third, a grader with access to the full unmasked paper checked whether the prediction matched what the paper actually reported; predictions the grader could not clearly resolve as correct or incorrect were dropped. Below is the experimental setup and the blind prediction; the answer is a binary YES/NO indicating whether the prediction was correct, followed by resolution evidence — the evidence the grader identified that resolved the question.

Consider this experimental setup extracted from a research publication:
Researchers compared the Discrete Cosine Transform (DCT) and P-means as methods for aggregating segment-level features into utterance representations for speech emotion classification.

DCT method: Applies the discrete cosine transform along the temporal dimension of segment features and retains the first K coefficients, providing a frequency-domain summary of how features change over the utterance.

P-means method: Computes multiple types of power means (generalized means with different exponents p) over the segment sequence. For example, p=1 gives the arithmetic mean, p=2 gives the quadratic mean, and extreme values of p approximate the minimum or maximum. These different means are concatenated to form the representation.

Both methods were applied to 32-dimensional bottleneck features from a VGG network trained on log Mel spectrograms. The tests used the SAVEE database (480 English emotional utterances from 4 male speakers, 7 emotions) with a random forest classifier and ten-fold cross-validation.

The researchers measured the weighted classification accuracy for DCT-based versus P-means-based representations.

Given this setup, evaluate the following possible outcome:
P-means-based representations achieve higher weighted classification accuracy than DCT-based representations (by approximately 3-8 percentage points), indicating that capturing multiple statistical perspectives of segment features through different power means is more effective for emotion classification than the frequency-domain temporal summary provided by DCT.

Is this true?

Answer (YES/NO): YES